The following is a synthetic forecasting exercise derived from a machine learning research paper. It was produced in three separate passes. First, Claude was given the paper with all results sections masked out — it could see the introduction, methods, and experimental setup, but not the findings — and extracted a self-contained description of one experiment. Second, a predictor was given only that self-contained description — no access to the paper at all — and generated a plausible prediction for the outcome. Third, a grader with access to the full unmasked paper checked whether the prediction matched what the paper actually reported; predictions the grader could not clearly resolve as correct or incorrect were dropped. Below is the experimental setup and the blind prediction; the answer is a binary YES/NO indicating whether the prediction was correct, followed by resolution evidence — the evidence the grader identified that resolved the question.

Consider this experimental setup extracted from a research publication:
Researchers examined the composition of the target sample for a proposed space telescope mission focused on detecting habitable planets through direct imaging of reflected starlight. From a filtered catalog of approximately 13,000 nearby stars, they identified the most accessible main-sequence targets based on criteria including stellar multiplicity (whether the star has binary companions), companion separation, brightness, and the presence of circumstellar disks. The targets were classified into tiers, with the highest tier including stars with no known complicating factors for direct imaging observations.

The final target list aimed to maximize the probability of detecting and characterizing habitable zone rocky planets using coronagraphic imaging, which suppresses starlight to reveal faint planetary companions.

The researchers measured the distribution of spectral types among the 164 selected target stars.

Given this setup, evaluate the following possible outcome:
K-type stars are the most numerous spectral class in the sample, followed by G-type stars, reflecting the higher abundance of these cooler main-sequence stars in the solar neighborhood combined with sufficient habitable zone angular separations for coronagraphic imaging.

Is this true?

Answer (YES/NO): NO